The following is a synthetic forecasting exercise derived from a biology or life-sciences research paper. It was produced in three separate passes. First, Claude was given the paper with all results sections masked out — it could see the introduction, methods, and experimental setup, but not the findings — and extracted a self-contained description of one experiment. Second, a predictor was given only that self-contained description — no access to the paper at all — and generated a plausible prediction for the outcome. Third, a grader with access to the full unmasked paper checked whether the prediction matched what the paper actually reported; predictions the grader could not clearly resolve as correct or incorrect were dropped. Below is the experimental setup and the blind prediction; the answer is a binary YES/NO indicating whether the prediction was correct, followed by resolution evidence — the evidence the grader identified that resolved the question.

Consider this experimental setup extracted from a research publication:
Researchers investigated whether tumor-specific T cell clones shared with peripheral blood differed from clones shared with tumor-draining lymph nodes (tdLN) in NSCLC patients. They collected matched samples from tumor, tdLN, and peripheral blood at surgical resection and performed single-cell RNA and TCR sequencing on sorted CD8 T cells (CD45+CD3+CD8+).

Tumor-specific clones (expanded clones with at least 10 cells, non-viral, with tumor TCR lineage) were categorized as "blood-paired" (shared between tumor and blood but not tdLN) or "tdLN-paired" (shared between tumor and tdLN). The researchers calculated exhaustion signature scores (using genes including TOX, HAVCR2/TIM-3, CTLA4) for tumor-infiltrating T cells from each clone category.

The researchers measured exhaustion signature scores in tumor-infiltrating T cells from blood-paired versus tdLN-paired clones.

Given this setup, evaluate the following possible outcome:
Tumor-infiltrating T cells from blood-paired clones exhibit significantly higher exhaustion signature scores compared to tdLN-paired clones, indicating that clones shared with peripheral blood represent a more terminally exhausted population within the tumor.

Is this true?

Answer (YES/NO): NO